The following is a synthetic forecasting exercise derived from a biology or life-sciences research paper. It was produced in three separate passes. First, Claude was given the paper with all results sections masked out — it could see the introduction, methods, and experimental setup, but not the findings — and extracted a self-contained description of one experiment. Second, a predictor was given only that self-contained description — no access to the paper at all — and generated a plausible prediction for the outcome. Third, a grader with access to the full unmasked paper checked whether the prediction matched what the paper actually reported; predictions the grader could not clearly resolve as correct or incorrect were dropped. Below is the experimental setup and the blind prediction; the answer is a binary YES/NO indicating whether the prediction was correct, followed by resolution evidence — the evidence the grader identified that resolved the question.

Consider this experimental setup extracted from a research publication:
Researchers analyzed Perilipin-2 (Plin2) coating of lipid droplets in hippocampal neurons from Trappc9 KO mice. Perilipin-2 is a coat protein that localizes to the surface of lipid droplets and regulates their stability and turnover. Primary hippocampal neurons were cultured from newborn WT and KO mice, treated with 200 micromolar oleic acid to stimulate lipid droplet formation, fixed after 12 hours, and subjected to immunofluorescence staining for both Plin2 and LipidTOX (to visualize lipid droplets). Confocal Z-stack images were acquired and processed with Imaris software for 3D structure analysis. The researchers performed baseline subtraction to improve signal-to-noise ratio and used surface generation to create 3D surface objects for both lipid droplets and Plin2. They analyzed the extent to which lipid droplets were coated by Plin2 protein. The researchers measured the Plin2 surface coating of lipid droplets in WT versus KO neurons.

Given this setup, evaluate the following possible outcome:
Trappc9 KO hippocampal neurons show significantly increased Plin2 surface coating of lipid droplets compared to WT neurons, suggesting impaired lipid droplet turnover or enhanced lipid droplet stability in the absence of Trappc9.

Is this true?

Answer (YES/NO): NO